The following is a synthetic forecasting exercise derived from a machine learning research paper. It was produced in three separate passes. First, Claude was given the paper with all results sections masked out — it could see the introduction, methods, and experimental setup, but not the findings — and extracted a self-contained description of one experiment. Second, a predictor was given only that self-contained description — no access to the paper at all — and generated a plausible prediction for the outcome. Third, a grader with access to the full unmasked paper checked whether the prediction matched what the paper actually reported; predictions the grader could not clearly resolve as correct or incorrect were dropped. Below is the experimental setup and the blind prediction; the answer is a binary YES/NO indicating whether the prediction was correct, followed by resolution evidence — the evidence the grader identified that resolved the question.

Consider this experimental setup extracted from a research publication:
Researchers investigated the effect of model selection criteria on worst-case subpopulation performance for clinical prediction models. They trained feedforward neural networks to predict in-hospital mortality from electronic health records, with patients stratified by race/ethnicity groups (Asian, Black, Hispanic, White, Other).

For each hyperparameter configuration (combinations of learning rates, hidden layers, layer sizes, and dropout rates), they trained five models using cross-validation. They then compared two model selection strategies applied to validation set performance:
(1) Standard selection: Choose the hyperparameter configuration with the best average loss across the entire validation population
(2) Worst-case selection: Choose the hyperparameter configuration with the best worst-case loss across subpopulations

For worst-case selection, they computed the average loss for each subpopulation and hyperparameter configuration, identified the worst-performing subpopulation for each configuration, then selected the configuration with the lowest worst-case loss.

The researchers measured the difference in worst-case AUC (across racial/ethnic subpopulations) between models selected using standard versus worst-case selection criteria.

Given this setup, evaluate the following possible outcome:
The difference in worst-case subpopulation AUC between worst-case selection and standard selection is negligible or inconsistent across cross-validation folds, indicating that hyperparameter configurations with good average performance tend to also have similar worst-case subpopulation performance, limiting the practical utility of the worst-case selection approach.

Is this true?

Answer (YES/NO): YES